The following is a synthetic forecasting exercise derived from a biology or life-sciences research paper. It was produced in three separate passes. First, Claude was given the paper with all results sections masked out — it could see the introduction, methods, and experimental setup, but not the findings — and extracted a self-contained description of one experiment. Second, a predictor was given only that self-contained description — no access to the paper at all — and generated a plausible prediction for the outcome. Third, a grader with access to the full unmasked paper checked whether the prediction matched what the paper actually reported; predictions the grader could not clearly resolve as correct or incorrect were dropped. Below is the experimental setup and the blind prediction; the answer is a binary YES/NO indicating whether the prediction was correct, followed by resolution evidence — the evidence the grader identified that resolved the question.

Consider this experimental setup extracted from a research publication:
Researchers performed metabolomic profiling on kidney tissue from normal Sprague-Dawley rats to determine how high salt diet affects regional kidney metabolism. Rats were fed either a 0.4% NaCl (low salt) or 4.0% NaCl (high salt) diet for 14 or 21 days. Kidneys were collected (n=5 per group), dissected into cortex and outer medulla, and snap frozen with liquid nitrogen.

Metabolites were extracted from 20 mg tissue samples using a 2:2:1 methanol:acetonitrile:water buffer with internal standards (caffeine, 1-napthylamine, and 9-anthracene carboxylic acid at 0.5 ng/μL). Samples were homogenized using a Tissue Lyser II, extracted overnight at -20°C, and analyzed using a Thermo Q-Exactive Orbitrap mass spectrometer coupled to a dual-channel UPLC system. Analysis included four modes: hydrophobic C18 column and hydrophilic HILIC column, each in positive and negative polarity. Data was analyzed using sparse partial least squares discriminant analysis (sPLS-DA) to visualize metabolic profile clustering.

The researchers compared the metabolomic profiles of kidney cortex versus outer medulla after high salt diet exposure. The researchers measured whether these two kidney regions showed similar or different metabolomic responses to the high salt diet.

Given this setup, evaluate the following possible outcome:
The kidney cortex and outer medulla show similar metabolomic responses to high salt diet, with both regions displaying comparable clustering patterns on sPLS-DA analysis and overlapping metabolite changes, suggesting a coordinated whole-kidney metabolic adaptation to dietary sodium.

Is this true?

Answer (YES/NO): NO